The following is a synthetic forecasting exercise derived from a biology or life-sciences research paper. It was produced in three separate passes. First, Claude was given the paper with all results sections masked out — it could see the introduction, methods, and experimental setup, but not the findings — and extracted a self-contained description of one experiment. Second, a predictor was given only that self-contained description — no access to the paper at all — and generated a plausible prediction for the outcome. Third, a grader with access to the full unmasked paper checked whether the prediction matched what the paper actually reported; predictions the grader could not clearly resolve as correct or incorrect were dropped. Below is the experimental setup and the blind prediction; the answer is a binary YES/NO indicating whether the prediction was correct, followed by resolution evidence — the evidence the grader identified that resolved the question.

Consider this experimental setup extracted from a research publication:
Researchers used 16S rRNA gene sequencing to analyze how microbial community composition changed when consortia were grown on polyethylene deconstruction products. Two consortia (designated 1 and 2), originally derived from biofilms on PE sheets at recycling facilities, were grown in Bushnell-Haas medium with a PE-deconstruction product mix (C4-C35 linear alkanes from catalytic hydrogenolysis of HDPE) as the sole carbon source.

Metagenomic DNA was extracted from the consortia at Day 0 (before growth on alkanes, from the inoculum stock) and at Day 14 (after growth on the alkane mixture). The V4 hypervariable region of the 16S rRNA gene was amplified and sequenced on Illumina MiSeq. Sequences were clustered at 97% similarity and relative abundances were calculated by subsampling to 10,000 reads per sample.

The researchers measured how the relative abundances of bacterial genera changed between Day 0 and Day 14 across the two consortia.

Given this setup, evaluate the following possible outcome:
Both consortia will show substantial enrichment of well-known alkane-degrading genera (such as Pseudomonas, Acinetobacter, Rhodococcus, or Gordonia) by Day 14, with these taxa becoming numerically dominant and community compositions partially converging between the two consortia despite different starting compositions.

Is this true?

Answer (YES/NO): NO